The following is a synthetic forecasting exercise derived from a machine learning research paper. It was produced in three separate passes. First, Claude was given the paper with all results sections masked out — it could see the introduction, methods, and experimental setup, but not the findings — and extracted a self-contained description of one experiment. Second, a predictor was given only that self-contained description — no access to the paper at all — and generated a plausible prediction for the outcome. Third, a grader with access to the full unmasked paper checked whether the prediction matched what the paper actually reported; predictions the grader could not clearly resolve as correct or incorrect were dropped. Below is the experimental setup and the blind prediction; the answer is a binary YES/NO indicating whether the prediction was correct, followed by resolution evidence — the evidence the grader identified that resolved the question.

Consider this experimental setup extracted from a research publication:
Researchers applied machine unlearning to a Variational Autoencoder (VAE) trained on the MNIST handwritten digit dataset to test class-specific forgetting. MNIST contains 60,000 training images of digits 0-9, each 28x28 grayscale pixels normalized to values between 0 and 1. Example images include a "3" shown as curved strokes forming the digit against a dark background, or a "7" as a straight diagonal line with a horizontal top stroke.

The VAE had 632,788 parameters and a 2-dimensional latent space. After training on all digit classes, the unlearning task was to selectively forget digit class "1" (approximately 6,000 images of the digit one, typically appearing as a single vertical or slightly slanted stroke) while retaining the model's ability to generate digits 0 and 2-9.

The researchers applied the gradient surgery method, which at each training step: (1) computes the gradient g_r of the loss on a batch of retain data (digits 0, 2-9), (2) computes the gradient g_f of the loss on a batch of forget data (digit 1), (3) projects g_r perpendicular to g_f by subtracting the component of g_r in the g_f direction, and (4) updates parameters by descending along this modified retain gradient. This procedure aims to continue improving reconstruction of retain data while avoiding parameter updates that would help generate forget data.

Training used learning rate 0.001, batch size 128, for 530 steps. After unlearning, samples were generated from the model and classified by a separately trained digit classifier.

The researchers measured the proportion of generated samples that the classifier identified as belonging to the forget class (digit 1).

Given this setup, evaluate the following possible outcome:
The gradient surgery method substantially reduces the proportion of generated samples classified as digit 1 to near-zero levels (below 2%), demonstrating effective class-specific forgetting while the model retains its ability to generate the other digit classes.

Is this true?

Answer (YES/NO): YES